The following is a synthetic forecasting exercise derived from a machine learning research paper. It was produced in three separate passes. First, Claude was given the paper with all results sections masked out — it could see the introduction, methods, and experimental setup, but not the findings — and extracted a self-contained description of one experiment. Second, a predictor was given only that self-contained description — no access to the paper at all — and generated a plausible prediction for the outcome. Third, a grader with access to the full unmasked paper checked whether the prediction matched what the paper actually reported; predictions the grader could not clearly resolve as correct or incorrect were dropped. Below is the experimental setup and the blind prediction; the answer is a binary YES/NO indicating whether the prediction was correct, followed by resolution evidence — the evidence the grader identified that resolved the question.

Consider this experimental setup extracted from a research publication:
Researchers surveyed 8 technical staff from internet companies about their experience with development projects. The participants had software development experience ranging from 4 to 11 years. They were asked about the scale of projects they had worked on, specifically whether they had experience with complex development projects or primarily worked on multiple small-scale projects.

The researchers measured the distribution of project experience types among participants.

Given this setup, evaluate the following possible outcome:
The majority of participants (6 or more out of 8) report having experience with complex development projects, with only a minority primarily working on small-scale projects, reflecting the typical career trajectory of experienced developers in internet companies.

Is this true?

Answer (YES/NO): YES